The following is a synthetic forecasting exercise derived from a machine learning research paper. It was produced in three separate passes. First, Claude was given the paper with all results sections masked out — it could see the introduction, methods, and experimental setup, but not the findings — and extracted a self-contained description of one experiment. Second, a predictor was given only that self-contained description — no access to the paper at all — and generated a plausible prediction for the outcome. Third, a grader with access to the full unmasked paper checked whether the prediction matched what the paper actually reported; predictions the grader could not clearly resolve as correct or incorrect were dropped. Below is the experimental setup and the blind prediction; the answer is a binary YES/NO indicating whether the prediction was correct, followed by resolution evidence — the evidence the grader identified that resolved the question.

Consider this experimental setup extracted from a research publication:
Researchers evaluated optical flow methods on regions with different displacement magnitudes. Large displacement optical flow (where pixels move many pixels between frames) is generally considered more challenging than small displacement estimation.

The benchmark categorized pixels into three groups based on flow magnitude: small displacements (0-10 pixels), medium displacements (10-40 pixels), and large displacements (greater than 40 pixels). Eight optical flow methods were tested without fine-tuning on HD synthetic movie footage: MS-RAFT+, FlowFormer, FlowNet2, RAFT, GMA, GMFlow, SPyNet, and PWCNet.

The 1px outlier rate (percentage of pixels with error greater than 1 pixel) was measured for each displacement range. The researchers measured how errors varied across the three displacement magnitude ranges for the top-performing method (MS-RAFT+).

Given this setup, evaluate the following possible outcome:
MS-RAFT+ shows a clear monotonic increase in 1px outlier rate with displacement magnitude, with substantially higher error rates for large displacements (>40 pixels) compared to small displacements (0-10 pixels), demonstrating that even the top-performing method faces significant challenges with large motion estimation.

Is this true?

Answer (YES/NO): YES